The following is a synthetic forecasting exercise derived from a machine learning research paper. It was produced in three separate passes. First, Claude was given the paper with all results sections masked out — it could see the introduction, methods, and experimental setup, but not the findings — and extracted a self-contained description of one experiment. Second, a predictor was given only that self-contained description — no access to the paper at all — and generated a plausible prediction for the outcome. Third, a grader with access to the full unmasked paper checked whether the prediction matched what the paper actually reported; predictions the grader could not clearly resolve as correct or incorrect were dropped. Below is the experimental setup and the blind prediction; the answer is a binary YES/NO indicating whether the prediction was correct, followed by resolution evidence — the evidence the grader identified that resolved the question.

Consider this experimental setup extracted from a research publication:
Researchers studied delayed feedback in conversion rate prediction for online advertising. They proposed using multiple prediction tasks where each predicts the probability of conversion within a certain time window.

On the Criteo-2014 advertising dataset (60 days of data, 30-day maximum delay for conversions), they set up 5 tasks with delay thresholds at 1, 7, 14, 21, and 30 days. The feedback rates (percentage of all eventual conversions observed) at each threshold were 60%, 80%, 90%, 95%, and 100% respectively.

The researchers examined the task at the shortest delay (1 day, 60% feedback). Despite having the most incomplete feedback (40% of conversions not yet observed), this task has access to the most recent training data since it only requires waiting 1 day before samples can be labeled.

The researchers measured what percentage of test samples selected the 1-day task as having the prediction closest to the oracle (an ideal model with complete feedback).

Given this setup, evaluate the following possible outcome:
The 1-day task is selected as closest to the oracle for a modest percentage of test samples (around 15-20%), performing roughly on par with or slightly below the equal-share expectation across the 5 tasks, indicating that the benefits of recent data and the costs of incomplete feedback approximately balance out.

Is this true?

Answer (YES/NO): NO